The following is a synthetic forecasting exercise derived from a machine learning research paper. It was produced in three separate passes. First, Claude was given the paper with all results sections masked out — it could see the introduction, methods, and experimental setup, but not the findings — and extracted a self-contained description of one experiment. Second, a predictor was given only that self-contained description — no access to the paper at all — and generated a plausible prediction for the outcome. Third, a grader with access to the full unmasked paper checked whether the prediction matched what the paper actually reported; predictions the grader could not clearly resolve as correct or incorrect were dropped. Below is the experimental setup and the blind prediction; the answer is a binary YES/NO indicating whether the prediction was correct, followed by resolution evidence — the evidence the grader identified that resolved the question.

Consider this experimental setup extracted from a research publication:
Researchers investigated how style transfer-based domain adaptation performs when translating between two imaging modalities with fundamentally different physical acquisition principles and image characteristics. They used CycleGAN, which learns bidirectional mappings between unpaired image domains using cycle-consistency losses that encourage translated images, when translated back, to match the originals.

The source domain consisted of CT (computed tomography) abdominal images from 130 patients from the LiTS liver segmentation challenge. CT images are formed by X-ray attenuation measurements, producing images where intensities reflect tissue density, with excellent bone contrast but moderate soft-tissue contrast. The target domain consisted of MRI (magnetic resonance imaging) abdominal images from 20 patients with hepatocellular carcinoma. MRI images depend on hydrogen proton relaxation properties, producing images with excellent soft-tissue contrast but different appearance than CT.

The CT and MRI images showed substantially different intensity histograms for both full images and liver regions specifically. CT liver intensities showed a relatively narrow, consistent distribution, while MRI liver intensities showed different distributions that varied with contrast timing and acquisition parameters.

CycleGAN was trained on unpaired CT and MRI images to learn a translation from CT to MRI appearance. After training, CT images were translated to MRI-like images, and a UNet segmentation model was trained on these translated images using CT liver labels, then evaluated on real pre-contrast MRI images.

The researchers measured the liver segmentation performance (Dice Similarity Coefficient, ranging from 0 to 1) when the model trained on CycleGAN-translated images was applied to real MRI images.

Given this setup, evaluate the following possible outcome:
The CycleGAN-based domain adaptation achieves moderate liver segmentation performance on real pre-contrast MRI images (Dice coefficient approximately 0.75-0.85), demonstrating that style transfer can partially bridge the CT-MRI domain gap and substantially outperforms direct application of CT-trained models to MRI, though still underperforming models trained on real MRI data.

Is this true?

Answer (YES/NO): NO